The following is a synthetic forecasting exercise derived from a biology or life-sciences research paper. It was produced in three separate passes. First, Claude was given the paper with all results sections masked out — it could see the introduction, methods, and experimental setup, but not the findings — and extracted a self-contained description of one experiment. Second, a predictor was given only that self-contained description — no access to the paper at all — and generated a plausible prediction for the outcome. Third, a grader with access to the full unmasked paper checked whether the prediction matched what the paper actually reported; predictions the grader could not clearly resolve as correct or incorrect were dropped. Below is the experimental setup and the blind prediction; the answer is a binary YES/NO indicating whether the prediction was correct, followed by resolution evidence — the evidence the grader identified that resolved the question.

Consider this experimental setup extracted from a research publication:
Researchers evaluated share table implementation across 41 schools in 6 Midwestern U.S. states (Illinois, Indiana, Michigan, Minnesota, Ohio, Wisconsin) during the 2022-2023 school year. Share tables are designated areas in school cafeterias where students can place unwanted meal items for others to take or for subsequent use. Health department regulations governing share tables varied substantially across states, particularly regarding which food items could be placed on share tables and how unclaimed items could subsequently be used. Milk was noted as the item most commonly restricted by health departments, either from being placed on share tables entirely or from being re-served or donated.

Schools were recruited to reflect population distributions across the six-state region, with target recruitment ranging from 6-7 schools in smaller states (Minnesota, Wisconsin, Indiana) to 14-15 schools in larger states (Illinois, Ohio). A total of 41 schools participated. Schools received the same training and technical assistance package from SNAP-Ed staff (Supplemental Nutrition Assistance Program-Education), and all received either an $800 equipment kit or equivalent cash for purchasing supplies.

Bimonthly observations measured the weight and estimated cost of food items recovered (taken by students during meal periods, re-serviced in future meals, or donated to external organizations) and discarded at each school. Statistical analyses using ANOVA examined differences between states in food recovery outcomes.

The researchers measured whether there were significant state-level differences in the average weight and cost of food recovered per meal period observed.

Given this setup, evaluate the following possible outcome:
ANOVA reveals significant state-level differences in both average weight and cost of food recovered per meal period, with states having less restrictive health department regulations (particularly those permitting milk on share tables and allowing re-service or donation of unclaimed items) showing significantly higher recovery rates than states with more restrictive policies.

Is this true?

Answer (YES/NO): NO